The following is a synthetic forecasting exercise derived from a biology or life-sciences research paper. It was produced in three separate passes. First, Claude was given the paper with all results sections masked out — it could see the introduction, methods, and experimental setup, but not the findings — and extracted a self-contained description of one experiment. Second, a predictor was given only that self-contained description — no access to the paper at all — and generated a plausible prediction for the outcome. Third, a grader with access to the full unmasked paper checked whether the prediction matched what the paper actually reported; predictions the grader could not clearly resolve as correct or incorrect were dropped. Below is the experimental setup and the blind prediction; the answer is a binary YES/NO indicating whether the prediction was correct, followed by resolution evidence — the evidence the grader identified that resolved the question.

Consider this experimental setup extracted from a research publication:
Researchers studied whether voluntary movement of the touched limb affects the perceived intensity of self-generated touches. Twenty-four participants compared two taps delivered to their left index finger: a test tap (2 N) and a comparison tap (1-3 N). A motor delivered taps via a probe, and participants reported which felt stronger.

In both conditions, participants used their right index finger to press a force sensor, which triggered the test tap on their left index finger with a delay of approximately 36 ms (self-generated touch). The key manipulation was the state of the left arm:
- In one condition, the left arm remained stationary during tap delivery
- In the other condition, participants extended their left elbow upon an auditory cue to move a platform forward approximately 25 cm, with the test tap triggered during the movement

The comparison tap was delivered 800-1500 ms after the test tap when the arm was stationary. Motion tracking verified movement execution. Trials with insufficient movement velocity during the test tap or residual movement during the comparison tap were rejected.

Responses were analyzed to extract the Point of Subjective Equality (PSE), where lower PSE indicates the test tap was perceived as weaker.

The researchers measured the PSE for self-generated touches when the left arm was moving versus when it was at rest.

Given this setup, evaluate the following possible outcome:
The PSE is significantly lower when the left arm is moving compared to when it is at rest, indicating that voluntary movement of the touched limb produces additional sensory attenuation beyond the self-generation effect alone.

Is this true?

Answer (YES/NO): NO